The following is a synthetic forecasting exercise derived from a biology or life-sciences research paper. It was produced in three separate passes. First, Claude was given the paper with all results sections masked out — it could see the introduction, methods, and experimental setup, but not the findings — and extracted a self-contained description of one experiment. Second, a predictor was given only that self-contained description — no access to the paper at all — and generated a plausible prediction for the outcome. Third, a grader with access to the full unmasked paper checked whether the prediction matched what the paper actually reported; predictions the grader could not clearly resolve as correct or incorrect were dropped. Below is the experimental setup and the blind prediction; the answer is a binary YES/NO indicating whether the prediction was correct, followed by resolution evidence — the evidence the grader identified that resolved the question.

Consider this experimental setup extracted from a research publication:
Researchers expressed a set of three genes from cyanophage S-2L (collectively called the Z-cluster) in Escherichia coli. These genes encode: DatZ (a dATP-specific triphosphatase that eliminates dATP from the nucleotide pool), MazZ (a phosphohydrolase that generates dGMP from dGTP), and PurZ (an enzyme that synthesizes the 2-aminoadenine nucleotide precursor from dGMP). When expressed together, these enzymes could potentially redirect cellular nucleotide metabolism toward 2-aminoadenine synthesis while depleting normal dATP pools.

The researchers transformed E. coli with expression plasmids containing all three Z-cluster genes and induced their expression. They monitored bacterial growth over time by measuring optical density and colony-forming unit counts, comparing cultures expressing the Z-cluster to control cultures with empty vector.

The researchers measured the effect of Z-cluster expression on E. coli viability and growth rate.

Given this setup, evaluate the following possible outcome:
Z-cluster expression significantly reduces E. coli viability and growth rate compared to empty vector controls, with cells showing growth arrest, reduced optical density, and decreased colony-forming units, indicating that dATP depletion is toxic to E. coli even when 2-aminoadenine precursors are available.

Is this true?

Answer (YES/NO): YES